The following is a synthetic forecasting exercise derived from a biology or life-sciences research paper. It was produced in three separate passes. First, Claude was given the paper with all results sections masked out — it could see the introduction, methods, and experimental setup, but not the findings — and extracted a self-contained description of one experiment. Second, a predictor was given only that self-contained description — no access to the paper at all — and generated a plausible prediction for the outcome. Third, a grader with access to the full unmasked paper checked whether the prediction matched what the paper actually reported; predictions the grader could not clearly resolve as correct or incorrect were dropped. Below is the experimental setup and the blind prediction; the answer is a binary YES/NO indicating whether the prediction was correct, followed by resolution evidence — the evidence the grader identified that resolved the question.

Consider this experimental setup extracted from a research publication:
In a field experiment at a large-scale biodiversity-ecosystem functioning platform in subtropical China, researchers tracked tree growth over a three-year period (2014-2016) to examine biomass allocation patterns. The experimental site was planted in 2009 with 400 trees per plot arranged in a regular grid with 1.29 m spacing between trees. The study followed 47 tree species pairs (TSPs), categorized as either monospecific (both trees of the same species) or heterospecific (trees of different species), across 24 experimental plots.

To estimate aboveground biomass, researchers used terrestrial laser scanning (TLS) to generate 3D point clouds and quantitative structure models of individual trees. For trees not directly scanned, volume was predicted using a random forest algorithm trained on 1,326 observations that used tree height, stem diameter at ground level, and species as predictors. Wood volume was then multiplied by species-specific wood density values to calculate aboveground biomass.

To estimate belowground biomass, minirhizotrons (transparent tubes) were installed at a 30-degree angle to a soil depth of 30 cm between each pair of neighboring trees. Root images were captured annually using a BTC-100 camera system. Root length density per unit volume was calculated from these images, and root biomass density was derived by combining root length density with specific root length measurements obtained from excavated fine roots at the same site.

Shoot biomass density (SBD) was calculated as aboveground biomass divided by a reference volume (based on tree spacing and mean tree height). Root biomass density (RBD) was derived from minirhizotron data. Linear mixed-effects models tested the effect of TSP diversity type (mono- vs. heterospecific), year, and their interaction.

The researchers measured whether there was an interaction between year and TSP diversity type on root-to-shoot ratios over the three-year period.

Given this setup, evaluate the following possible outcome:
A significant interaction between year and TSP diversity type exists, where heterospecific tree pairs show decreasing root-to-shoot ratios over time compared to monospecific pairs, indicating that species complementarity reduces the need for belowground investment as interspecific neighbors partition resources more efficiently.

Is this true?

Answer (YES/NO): NO